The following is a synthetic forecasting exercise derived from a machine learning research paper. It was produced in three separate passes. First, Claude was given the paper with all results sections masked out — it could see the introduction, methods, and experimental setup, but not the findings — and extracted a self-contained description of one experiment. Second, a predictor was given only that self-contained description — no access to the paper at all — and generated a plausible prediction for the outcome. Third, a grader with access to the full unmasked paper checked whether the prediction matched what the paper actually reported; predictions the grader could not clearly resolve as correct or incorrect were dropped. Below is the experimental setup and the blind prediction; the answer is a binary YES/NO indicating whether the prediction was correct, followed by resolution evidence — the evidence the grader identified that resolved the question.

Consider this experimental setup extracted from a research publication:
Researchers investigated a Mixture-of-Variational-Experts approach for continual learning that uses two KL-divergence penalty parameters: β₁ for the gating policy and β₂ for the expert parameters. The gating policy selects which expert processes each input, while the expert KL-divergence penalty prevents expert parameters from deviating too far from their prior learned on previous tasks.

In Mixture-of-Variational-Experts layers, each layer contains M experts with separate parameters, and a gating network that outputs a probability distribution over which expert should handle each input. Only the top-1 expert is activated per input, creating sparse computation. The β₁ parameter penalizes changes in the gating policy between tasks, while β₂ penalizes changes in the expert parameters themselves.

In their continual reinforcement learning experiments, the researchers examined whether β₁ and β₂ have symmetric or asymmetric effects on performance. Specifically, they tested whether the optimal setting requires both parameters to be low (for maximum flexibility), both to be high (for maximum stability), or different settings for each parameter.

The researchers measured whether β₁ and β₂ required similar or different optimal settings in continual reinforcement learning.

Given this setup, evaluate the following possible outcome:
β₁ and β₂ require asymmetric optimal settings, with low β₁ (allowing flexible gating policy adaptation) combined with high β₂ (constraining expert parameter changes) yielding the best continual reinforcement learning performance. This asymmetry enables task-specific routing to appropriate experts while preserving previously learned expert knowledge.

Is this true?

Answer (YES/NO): YES